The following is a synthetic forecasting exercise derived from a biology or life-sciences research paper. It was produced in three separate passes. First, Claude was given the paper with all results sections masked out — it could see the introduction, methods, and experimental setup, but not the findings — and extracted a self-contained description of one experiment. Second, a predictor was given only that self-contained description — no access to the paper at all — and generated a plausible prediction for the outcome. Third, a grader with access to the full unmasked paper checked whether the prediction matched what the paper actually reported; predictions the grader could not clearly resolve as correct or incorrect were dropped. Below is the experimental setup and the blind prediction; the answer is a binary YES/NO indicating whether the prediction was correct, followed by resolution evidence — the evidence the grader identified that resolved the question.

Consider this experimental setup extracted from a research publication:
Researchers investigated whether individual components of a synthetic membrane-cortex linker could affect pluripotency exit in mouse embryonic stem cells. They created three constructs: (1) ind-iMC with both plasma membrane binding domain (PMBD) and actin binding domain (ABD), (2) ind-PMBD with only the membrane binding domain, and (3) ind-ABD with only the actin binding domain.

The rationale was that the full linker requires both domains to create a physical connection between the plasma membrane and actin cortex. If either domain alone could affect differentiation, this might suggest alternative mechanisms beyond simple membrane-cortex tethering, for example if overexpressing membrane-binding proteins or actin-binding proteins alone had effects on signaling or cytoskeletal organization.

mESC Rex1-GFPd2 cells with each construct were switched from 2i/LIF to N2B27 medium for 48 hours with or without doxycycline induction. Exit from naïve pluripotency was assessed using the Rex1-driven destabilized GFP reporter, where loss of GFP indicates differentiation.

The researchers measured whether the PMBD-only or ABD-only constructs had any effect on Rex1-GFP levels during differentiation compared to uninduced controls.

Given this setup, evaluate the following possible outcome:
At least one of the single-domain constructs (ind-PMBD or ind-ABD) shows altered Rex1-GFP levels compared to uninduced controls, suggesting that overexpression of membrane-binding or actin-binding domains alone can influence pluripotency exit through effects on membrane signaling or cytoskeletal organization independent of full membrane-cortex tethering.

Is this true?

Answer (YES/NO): NO